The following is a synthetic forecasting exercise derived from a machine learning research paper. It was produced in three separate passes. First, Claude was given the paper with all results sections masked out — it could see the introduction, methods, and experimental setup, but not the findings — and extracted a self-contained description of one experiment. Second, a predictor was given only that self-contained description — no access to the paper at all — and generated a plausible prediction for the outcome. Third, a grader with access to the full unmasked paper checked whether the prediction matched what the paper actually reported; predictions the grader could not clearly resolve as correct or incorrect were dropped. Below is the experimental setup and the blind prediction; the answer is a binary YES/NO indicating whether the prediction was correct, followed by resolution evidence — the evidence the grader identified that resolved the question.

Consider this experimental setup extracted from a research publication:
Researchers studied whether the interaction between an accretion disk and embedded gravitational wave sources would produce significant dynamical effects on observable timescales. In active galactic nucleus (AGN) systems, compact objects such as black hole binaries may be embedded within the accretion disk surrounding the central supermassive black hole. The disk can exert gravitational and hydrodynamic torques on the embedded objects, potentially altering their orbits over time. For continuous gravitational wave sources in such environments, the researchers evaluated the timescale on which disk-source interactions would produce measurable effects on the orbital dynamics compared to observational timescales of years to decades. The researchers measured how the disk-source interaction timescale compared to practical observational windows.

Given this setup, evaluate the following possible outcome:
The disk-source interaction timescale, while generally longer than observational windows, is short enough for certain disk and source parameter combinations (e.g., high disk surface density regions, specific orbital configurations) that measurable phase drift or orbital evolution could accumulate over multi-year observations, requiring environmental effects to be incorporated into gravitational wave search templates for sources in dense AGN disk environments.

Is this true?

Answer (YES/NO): NO